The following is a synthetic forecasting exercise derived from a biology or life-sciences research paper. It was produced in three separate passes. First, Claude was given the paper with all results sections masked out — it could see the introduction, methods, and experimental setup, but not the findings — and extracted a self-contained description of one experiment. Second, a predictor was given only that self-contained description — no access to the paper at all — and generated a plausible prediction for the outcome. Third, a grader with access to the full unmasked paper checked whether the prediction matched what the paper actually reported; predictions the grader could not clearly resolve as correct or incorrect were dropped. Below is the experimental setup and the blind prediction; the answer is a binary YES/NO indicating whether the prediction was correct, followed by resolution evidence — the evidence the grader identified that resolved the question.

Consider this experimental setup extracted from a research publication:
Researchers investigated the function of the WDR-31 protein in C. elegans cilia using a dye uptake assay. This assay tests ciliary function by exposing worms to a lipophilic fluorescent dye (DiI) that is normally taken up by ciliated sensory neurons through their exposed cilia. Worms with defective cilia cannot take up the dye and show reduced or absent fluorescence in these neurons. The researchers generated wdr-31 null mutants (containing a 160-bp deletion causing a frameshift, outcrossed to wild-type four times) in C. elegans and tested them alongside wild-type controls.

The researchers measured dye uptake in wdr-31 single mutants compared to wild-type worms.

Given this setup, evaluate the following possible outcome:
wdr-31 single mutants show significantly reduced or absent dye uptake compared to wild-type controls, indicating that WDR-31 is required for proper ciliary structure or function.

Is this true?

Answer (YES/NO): NO